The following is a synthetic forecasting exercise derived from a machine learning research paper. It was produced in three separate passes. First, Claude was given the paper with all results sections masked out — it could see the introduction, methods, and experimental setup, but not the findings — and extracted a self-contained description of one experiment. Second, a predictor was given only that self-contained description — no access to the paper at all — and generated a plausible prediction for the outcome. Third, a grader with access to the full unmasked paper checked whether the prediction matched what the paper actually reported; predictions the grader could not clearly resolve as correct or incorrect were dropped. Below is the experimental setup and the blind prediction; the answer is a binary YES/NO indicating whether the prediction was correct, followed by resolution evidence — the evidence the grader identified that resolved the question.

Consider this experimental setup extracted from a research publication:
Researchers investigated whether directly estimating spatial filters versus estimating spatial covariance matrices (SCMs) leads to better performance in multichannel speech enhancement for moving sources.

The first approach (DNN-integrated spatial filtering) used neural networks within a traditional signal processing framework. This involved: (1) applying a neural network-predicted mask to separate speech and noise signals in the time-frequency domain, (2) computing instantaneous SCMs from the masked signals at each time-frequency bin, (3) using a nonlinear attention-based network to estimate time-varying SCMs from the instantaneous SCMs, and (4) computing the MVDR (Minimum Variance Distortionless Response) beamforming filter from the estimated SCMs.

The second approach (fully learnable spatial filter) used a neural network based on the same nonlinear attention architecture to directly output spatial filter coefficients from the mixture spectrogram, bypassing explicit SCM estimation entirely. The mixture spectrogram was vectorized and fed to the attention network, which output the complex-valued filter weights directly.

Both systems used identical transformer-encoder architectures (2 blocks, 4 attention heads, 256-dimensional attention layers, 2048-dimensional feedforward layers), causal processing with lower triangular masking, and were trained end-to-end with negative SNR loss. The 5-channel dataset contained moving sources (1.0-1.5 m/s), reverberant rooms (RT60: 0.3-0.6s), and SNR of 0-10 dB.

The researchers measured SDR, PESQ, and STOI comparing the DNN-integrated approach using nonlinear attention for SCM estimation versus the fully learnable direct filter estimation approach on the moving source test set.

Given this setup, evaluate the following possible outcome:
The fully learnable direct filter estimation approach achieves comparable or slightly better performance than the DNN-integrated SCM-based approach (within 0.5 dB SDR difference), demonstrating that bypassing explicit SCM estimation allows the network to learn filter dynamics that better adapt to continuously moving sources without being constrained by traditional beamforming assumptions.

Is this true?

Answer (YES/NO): NO